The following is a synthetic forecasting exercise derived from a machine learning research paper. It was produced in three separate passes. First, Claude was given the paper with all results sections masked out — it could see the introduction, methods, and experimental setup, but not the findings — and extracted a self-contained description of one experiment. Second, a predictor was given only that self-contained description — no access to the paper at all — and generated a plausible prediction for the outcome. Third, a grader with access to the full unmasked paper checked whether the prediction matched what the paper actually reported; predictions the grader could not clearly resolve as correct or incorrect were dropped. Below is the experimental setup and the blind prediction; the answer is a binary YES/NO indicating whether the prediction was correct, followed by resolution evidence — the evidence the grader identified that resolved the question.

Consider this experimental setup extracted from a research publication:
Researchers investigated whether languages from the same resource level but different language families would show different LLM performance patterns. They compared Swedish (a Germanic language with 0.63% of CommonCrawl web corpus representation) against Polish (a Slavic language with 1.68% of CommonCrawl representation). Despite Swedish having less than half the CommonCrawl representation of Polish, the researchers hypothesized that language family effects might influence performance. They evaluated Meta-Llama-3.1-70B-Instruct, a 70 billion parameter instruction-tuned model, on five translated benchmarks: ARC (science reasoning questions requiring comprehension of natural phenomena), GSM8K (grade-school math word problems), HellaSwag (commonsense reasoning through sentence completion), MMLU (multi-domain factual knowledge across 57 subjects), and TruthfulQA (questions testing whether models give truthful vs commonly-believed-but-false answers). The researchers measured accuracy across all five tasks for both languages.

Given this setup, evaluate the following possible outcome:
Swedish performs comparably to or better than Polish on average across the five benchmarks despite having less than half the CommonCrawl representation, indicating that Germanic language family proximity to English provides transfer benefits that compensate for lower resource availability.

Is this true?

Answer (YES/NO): YES